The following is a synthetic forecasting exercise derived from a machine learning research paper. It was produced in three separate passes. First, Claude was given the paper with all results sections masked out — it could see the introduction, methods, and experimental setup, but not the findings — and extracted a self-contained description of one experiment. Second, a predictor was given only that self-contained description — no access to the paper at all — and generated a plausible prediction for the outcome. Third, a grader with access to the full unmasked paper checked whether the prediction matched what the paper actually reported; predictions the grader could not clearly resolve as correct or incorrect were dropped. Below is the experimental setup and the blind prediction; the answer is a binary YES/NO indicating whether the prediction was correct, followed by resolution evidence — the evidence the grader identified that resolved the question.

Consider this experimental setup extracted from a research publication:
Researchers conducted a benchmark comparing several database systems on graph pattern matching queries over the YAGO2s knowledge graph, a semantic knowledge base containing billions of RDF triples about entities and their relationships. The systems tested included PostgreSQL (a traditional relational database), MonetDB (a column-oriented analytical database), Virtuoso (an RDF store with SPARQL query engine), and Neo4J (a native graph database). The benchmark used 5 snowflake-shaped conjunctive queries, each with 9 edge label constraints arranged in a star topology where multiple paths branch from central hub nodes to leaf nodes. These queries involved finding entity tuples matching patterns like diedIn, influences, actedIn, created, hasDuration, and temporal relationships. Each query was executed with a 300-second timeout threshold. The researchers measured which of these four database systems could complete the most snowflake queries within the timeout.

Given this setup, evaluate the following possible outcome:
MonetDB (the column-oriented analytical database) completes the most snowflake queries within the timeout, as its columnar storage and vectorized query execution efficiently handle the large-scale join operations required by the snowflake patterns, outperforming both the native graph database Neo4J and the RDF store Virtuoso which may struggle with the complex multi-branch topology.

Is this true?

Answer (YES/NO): NO